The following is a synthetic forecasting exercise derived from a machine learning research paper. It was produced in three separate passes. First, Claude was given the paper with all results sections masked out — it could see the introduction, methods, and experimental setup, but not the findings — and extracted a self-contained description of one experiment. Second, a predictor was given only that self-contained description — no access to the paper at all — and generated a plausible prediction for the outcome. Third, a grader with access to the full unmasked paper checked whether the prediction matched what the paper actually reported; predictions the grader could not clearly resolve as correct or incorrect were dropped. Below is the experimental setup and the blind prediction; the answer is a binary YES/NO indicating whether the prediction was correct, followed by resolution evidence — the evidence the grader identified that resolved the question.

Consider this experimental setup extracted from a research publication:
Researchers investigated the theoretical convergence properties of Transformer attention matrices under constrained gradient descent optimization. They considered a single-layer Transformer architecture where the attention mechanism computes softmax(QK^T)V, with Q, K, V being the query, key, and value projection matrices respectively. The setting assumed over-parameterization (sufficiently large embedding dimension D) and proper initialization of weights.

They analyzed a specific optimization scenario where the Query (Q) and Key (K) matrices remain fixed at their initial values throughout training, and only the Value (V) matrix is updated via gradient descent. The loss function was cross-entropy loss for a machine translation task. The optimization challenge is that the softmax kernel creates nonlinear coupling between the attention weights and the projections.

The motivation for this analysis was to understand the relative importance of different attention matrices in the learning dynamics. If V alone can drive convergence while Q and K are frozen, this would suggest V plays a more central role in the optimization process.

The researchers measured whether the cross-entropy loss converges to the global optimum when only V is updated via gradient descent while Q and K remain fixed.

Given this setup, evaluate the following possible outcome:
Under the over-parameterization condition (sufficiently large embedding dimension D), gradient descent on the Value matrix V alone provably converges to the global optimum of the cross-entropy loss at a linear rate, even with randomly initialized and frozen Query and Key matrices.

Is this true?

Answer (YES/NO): YES